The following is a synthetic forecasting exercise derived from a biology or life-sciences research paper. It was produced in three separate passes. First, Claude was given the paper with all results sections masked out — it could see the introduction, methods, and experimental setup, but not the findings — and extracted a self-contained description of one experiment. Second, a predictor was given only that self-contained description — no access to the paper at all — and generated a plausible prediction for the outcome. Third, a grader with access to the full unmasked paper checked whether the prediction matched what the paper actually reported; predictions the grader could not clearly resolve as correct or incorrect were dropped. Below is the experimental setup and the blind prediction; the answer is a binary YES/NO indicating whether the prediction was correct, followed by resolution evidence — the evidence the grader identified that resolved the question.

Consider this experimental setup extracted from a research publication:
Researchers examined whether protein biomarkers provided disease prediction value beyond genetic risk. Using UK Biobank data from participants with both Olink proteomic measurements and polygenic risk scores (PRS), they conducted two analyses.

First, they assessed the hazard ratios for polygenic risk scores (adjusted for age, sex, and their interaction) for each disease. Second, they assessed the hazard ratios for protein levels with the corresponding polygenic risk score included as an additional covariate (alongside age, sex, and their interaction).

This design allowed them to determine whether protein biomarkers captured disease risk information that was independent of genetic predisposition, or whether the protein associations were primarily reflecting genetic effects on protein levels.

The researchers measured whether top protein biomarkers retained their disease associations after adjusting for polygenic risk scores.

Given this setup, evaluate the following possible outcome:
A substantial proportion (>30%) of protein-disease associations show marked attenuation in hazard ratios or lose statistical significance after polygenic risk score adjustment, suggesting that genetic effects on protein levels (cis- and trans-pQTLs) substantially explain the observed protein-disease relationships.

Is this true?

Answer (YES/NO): NO